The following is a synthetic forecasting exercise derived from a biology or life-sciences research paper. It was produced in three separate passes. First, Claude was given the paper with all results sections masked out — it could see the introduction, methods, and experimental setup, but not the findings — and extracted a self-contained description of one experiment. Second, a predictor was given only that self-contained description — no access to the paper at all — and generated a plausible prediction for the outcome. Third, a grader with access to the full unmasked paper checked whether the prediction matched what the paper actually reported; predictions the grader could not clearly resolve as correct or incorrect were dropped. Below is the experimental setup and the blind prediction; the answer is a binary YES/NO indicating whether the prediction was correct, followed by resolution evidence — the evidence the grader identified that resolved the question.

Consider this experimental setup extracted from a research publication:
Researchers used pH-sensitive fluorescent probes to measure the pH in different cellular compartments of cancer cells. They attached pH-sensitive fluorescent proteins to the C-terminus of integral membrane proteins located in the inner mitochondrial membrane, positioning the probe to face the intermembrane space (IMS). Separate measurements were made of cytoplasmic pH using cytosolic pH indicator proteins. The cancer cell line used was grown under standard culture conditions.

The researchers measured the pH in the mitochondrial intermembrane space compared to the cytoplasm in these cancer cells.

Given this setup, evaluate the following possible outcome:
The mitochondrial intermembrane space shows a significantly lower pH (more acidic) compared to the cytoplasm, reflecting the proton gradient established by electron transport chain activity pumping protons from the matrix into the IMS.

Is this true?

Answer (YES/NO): YES